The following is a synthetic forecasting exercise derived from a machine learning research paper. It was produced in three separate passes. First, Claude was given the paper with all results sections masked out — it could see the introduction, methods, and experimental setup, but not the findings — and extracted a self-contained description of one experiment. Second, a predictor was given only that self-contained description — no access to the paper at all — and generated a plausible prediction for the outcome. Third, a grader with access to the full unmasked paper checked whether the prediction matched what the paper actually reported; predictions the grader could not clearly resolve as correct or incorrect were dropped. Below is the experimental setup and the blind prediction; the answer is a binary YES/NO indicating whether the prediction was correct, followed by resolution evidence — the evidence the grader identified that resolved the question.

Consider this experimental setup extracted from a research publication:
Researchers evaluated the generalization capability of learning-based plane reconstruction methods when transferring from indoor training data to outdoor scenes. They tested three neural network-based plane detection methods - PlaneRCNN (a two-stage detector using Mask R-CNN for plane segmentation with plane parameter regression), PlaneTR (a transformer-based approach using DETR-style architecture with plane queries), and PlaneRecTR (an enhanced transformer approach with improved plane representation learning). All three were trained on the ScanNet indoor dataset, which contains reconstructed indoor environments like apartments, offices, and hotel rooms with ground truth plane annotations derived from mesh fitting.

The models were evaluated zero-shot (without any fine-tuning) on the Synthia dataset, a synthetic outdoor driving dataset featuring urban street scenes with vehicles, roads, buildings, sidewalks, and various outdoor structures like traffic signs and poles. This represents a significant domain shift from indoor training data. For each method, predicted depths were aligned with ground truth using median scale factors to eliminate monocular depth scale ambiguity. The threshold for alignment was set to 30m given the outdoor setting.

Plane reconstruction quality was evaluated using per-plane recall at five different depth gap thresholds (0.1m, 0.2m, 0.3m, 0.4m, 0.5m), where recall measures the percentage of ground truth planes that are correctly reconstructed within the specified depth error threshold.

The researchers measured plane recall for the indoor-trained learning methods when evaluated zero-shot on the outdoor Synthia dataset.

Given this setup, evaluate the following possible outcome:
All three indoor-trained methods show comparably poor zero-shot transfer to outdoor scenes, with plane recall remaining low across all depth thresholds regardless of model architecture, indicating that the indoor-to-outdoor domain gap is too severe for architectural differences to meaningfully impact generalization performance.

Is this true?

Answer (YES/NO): YES